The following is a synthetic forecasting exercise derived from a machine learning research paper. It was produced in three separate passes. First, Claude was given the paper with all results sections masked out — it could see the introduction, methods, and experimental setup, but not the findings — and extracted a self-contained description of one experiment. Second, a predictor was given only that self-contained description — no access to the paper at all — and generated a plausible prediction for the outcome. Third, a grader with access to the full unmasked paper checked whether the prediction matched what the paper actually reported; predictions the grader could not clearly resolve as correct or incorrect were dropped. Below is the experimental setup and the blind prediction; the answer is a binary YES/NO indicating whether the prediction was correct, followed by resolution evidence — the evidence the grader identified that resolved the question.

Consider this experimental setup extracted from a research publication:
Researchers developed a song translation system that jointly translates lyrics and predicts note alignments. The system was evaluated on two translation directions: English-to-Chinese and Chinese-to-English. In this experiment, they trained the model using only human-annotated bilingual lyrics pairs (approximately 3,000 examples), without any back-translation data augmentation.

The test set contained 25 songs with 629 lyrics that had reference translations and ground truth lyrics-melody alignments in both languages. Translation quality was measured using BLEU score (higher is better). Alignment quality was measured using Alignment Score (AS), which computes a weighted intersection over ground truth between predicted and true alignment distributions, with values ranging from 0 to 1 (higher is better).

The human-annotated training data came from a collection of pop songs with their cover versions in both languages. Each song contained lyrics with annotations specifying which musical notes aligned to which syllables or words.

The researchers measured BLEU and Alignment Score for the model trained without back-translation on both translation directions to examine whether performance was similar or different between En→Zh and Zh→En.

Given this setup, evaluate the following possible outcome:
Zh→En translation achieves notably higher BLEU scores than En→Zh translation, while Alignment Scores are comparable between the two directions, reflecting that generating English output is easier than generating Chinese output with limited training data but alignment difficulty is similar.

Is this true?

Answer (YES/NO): NO